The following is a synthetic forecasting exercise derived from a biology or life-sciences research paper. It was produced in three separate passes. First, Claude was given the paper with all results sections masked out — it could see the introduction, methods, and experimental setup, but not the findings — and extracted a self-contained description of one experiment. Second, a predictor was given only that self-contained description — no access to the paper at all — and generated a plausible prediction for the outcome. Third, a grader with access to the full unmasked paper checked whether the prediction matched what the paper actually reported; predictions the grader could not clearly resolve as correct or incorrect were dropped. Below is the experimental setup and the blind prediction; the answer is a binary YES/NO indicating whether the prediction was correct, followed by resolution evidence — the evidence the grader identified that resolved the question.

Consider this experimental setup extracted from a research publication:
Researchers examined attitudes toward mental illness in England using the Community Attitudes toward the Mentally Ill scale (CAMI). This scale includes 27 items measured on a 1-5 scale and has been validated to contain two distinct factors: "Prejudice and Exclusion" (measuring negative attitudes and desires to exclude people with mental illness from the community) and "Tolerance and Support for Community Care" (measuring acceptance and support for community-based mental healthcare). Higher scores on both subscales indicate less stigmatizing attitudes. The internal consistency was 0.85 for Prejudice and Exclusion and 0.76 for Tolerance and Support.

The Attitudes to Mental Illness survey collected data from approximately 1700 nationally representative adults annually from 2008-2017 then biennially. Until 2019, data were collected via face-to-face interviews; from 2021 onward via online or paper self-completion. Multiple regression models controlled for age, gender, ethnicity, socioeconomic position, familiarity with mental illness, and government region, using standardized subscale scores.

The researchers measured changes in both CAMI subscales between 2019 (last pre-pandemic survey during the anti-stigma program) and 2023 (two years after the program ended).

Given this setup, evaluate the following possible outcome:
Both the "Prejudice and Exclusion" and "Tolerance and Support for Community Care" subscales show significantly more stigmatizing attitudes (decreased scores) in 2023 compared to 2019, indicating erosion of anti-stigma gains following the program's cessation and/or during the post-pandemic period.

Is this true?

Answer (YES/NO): NO